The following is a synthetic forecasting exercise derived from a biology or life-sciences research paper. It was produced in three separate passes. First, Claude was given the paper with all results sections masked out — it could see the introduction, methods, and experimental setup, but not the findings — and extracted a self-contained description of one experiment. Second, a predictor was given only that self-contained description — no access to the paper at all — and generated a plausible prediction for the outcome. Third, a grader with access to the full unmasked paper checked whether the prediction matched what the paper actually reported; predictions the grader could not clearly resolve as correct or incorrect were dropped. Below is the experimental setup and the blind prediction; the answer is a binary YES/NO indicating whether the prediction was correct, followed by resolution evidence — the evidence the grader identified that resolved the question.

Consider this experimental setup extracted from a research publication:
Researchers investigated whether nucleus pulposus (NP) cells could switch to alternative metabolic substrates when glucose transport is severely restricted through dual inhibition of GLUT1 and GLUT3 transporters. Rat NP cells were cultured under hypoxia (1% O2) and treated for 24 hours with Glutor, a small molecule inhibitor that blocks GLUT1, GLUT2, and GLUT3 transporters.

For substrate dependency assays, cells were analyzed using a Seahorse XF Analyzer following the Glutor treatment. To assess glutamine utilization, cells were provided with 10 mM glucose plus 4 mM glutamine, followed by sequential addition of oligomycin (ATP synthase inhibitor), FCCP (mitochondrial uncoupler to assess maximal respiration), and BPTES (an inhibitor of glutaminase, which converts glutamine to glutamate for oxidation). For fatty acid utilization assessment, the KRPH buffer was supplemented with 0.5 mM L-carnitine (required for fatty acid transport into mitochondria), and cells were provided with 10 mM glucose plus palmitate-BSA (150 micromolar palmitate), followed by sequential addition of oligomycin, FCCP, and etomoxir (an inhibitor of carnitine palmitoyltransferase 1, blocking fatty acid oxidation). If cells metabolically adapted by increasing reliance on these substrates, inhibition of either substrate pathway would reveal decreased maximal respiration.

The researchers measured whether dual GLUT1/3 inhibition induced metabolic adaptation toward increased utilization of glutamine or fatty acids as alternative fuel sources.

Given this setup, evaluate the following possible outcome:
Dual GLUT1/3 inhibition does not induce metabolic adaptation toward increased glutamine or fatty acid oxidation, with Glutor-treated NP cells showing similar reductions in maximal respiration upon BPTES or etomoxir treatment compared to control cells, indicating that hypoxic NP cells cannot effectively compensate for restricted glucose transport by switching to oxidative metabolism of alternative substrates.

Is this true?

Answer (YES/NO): YES